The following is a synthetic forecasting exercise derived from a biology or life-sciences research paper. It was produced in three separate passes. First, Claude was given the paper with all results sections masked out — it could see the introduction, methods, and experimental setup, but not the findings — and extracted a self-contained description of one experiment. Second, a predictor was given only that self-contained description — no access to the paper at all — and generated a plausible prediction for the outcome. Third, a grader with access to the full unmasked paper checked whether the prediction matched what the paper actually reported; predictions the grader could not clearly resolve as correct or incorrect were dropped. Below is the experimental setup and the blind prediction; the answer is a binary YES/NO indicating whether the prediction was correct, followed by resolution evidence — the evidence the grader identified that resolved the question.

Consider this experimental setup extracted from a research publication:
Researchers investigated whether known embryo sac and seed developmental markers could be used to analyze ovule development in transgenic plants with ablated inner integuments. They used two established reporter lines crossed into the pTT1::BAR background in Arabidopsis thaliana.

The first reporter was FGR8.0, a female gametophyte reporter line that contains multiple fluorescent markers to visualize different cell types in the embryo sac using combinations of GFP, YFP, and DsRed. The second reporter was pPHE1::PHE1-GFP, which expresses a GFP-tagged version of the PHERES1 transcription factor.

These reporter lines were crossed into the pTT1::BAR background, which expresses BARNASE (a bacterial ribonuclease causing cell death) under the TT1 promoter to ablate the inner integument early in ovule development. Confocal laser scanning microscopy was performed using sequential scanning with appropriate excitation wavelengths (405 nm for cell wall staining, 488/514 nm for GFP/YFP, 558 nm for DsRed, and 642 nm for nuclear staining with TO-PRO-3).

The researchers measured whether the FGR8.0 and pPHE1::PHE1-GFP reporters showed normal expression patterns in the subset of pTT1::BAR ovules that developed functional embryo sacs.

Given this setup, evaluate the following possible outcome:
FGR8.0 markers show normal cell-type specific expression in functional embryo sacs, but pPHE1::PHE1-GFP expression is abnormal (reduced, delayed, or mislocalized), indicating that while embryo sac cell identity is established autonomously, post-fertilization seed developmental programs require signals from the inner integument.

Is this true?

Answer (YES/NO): NO